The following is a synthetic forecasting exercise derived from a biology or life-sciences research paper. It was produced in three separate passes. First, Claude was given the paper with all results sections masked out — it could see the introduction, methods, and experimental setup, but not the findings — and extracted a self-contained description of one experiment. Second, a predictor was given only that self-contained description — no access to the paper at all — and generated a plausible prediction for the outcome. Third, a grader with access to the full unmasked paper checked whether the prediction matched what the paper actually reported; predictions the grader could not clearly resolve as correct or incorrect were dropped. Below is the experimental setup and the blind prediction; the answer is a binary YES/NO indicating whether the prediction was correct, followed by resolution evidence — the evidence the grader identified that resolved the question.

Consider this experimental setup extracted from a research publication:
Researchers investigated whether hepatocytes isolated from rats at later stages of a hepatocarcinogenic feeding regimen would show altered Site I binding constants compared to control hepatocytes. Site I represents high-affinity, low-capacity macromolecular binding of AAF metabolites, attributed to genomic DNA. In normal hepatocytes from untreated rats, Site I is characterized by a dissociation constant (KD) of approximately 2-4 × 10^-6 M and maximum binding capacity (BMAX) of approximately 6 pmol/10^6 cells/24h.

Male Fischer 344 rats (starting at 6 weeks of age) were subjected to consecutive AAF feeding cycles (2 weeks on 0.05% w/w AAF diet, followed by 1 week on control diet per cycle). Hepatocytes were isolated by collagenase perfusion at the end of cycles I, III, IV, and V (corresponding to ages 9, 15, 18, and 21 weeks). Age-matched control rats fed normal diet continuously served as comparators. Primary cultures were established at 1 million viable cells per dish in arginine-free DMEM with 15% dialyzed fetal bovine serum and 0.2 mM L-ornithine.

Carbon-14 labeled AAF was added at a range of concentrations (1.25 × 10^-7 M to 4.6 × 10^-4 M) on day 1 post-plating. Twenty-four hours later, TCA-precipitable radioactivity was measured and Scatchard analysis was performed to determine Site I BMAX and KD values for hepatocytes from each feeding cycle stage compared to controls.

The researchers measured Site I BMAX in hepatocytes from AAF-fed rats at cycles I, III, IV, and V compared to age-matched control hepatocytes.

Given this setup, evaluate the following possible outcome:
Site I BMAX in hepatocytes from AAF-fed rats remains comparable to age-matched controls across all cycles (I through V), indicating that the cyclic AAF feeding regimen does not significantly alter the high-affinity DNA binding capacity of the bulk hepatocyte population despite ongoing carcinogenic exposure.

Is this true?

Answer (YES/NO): NO